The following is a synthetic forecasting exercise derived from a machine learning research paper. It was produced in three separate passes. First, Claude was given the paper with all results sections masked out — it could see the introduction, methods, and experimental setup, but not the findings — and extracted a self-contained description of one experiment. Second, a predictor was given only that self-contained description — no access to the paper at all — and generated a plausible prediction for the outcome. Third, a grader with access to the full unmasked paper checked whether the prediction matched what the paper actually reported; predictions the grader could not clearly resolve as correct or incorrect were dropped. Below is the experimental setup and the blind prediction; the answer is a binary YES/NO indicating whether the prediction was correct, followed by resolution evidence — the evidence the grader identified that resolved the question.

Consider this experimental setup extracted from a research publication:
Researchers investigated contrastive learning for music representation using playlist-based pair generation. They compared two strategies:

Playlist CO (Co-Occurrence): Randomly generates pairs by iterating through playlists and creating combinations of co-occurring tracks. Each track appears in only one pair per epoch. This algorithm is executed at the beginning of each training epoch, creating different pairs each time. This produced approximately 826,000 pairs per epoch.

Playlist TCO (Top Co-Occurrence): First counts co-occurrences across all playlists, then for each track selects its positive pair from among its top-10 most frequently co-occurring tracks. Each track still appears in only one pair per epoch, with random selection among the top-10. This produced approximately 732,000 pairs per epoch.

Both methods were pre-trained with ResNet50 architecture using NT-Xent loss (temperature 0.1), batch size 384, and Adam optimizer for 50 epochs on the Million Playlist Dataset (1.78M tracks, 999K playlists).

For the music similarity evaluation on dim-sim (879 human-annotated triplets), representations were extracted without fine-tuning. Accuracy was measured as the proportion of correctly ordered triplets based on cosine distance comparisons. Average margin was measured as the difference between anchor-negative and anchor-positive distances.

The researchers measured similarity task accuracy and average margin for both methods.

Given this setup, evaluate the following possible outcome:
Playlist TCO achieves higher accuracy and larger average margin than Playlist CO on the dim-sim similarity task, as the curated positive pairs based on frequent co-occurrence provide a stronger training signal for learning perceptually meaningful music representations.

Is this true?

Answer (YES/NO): NO